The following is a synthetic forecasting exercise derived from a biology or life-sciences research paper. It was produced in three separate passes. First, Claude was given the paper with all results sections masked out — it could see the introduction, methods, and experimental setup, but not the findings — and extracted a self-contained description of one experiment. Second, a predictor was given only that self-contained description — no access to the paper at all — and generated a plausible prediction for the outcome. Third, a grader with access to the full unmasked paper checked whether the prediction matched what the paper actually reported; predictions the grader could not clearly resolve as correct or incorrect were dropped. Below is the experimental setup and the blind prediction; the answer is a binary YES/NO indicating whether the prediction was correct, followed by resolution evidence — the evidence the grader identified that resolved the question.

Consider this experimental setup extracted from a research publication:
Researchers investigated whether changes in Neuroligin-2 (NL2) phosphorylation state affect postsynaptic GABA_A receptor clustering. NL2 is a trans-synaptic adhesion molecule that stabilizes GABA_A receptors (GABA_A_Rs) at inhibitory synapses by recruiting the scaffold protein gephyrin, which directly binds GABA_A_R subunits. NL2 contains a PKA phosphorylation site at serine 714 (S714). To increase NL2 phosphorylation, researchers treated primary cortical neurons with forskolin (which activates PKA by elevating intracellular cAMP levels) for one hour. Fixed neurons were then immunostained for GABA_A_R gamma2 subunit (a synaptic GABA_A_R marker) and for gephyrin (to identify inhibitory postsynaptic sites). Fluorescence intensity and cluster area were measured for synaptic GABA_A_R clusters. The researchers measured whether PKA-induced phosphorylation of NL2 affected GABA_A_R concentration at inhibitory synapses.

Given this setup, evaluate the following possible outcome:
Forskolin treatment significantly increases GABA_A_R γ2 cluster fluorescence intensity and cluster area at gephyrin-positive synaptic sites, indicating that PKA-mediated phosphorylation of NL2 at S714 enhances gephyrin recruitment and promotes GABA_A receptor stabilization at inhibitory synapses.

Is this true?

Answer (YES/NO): NO